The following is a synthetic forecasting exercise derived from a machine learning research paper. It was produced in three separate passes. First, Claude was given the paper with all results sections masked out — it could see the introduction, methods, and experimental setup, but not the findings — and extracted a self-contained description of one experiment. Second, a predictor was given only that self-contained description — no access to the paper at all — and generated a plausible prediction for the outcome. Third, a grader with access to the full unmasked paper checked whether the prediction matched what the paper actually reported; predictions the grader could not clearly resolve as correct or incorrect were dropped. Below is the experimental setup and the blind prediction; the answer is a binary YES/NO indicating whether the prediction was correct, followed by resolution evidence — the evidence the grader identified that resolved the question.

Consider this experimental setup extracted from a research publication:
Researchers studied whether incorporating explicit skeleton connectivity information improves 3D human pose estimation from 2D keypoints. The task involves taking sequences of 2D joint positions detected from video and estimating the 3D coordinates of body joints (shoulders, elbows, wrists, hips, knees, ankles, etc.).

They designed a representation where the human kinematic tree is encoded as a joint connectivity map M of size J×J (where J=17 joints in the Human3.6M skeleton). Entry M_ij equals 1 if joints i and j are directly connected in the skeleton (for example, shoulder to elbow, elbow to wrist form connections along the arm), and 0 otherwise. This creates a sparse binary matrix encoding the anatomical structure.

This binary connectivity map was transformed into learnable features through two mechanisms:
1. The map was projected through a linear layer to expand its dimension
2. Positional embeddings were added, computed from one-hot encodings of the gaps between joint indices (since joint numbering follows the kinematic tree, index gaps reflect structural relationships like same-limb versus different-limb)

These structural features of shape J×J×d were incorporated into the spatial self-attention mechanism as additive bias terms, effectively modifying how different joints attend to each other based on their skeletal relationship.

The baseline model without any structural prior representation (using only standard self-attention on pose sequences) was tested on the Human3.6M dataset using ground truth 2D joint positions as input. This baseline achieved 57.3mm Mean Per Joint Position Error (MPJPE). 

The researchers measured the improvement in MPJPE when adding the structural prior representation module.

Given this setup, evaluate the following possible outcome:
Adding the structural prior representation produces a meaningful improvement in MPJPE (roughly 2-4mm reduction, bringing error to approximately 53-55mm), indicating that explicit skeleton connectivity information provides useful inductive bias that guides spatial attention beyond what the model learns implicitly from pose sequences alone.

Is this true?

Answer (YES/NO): NO